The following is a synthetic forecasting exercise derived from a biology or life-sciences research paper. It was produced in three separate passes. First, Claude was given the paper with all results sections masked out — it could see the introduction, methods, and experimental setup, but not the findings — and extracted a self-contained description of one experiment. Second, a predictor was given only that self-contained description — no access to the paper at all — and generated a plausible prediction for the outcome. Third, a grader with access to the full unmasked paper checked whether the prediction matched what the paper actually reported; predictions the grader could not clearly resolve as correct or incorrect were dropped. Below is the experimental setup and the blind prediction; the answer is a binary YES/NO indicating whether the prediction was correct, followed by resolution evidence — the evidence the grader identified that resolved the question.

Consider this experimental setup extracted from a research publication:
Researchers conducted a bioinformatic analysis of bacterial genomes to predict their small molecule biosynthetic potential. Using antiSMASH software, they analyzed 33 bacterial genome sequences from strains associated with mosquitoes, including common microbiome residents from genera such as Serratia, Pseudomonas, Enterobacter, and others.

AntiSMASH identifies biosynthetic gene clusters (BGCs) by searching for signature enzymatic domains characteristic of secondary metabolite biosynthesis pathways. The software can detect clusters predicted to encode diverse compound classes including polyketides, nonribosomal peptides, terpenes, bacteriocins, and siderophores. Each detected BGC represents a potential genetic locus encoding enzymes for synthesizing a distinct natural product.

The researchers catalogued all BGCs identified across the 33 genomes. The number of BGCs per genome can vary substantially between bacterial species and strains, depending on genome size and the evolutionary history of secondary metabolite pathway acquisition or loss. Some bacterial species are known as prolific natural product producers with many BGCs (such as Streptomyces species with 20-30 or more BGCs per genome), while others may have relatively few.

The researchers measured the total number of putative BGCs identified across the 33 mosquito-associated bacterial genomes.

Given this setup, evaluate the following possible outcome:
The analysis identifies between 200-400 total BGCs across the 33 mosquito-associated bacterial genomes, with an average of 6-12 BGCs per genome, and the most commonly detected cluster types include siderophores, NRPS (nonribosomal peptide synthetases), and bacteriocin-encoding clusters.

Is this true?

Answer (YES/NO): NO